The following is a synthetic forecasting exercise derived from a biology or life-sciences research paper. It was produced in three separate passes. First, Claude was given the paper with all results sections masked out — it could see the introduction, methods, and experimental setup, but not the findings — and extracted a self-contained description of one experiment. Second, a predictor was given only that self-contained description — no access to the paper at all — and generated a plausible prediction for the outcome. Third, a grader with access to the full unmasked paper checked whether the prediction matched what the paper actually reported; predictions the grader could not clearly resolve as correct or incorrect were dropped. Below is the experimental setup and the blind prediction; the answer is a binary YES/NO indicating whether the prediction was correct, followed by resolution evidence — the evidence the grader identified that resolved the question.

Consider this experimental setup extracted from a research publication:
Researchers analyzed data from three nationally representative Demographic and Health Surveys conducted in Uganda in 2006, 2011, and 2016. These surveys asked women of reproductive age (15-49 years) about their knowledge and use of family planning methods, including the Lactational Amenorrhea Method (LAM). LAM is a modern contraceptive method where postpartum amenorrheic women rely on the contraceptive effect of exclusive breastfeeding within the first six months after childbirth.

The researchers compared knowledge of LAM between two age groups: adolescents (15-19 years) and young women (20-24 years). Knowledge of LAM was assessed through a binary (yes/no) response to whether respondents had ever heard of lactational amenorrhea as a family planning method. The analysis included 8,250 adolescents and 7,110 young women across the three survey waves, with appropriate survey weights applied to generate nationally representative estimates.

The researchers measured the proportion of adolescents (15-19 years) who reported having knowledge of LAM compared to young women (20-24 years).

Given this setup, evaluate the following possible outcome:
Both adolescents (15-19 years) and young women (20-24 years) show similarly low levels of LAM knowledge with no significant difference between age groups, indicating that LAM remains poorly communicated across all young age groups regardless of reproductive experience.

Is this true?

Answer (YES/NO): NO